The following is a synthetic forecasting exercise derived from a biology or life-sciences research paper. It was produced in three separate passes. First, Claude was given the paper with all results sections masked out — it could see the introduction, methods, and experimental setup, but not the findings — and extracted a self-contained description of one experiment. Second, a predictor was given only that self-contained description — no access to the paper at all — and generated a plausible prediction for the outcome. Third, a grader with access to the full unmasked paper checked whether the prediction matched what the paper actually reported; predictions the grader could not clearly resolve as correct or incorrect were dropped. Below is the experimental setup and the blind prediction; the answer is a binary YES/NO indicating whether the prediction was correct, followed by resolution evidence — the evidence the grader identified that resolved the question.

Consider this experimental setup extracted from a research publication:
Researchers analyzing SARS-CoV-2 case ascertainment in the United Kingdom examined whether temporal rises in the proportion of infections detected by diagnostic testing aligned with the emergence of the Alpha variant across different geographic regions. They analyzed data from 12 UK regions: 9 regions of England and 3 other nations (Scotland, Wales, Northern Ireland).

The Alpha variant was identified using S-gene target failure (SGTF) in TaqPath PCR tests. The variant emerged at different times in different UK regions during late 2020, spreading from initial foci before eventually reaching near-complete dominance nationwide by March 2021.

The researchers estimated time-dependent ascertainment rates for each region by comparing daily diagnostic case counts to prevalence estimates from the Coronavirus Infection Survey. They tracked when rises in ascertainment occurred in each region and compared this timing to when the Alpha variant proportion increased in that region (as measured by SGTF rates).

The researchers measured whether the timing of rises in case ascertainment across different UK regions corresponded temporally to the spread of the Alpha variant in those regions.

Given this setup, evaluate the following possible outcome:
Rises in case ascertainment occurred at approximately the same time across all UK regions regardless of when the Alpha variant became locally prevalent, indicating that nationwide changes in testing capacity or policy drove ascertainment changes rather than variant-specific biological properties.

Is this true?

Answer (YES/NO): NO